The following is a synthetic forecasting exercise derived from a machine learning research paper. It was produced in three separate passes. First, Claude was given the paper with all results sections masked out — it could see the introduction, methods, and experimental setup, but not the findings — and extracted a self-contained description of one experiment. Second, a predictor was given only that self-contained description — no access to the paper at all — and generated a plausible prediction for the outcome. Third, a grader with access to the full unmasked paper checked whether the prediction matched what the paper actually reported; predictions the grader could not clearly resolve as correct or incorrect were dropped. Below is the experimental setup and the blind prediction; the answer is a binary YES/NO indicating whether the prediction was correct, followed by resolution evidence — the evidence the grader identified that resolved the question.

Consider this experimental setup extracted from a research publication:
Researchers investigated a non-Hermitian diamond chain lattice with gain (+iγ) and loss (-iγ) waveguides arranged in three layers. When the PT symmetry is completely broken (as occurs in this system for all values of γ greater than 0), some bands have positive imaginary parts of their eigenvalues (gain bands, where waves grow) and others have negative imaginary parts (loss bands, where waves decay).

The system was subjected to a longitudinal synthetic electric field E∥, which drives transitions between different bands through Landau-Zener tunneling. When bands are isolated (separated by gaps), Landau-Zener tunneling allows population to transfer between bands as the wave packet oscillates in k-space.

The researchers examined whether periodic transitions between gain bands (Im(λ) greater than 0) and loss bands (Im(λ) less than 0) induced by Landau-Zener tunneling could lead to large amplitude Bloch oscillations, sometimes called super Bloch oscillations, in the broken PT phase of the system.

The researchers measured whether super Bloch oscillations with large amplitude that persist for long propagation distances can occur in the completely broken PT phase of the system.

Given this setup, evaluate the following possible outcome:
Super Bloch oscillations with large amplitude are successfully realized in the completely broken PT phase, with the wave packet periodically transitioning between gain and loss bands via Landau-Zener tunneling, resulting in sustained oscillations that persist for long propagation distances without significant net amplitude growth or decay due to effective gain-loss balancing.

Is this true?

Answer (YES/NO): YES